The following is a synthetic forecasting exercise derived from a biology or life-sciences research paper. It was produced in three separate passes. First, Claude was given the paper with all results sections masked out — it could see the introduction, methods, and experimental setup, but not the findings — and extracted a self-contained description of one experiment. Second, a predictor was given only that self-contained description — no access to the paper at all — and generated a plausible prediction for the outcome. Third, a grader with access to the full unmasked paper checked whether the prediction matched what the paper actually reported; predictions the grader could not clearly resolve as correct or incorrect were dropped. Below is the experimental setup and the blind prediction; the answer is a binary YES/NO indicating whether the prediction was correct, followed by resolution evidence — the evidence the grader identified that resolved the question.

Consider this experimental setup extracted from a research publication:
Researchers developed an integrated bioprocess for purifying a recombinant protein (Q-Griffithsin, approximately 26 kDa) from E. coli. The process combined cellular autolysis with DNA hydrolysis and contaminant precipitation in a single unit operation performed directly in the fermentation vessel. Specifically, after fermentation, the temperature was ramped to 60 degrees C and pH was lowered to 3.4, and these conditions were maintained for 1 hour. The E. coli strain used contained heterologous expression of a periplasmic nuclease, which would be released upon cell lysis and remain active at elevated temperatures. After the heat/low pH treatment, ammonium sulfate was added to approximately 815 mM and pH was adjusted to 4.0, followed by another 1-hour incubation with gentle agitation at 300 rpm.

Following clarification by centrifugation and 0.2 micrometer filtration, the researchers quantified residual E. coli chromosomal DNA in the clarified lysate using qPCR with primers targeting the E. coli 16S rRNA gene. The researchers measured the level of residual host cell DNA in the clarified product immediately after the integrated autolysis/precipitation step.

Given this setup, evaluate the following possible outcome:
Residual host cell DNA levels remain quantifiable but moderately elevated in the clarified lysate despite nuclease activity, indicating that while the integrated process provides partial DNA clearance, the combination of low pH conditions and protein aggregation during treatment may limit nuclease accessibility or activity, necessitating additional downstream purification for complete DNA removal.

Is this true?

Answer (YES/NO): NO